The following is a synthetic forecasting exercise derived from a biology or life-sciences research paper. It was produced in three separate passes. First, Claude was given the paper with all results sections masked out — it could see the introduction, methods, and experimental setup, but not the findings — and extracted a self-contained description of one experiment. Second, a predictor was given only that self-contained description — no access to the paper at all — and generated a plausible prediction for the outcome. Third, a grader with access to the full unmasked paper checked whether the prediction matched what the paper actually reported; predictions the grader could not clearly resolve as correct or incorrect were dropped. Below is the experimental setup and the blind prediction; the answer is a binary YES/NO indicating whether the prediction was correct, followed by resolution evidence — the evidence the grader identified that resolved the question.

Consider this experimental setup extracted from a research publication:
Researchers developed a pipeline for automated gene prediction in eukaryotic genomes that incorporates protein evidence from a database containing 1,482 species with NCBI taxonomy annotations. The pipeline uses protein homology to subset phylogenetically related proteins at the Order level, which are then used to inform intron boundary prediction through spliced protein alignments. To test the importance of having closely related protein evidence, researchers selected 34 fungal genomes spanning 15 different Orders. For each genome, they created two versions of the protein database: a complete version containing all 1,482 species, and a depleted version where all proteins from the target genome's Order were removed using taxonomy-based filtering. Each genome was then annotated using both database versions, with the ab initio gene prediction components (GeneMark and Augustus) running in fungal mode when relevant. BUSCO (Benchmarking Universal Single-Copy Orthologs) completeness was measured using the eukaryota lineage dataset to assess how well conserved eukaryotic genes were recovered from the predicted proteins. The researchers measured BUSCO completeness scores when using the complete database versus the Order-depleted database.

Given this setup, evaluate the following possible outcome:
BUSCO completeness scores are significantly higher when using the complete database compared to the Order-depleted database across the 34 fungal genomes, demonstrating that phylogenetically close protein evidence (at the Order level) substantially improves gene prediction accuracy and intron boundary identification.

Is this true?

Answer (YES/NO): NO